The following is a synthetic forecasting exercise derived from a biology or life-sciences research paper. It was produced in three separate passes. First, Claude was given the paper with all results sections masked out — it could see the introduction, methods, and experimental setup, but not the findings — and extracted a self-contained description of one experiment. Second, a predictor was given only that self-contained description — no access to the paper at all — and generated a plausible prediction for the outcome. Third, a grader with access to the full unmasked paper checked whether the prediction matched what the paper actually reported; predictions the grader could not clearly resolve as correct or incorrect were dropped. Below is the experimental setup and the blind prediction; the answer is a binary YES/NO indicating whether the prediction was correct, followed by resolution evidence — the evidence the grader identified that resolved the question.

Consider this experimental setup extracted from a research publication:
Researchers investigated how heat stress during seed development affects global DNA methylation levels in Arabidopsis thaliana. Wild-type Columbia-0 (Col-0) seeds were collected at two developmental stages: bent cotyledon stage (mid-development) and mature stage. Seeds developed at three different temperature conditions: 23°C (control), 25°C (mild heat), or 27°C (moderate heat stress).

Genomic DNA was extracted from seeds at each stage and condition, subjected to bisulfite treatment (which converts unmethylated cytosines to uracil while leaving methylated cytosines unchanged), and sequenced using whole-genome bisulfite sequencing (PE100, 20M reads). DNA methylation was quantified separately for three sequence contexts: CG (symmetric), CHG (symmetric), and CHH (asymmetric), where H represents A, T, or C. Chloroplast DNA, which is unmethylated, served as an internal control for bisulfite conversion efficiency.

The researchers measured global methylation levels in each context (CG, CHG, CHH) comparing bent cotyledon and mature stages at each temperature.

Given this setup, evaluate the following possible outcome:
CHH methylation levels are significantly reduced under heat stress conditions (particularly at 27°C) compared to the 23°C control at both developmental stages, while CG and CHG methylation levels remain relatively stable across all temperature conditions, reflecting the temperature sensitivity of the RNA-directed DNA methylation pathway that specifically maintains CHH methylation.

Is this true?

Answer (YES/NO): NO